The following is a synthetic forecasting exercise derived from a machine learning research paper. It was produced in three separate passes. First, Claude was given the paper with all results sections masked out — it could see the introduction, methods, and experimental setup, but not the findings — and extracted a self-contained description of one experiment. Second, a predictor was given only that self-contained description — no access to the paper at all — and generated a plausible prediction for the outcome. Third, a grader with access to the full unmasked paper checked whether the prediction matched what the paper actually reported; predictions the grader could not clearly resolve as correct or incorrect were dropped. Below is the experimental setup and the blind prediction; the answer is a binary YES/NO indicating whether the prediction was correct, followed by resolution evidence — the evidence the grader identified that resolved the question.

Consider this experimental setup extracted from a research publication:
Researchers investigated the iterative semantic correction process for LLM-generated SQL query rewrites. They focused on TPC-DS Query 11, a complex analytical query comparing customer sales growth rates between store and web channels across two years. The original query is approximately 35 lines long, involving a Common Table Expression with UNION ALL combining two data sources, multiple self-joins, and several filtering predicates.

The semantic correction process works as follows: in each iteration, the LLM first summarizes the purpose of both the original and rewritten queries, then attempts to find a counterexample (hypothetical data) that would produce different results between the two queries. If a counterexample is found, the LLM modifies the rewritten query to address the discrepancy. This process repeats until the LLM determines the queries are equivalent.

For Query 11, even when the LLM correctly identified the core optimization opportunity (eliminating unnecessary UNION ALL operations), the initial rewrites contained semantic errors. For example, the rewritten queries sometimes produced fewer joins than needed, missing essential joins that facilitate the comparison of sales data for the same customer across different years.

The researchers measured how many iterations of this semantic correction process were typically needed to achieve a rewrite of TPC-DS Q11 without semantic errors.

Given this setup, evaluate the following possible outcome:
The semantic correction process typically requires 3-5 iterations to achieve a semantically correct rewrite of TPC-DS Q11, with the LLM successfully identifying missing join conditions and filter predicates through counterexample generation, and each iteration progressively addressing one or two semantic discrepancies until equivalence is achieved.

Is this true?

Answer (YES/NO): YES